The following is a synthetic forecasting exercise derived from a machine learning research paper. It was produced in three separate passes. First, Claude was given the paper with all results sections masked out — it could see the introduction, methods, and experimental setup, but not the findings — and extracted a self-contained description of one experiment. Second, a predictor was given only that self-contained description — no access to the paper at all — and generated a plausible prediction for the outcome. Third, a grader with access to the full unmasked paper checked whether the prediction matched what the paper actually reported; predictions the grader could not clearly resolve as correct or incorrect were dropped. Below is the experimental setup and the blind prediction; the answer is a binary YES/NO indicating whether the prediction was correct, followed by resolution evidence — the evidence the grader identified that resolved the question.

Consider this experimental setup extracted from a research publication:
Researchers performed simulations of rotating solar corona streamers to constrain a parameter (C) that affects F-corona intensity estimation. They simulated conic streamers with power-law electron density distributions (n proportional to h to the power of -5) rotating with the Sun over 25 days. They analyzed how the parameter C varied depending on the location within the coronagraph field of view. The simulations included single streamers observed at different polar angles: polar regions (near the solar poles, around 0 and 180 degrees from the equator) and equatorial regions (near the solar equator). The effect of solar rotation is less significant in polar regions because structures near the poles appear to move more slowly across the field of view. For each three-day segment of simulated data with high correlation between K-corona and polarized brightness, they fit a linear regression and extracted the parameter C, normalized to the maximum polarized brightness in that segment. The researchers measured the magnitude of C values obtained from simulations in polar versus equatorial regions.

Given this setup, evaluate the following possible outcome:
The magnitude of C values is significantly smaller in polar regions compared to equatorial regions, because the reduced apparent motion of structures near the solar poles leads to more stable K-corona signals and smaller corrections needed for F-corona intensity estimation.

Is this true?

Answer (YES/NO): YES